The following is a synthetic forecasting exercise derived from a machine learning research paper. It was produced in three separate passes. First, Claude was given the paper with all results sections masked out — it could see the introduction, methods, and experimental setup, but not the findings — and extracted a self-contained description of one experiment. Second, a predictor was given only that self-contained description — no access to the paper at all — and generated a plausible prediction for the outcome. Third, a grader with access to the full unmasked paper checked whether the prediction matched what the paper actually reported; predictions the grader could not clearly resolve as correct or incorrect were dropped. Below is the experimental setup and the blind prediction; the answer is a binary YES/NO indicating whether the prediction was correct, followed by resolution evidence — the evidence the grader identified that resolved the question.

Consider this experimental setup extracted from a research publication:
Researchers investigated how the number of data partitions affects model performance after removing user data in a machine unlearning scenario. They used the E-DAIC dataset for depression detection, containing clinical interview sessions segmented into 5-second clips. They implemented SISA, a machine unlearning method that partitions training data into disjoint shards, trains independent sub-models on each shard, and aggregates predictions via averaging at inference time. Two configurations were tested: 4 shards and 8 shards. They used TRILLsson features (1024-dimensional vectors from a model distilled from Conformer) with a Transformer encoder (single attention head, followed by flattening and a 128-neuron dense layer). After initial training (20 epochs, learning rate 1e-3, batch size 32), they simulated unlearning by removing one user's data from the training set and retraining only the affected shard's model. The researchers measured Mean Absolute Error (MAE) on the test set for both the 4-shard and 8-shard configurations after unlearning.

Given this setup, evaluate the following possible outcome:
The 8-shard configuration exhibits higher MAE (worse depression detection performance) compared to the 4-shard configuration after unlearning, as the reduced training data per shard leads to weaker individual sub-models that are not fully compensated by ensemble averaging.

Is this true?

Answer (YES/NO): YES